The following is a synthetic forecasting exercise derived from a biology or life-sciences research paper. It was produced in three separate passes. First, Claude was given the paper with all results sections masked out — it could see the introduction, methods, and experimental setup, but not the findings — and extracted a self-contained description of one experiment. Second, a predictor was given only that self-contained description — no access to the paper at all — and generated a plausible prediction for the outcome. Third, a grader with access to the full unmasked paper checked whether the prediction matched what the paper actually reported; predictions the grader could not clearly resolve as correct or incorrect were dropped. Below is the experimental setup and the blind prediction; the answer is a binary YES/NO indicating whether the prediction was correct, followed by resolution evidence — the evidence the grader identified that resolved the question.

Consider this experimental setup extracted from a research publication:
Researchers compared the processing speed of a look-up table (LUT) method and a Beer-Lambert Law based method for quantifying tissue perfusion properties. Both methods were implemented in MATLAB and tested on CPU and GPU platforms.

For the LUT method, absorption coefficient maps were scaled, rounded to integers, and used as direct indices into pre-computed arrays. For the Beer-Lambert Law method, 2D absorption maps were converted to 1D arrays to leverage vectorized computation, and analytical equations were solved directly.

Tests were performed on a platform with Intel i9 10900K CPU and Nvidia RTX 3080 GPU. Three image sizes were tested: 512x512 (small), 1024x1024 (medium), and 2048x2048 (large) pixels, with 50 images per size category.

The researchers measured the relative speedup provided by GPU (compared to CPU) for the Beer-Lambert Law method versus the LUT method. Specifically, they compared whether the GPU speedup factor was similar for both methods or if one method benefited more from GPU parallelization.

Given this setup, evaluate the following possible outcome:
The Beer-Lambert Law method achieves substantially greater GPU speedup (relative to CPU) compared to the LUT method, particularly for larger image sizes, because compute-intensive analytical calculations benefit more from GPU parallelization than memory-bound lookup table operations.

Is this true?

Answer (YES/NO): NO